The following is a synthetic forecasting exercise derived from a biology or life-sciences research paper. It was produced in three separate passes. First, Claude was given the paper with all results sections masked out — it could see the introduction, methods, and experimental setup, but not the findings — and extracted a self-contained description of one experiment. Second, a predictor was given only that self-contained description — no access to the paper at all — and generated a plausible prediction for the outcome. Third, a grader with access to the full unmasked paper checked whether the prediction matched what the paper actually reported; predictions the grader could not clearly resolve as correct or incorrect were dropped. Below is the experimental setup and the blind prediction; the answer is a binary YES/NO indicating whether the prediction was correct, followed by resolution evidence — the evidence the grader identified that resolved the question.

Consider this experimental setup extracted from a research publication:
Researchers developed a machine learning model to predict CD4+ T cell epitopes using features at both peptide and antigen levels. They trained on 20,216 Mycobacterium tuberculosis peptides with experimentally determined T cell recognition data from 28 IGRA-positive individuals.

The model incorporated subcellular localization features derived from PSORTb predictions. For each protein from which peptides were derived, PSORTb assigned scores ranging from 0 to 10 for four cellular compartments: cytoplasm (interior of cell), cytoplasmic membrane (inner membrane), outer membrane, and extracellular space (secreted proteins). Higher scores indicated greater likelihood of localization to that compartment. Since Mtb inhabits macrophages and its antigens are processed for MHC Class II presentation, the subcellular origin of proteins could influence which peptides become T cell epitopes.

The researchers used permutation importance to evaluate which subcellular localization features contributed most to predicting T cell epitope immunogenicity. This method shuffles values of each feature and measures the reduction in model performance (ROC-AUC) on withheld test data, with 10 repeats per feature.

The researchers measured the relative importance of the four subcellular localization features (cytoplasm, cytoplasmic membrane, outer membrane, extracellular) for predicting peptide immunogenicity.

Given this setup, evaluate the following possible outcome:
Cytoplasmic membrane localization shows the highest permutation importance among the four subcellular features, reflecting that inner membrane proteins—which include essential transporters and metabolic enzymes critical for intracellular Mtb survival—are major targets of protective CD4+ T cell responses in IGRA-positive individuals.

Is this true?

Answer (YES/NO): NO